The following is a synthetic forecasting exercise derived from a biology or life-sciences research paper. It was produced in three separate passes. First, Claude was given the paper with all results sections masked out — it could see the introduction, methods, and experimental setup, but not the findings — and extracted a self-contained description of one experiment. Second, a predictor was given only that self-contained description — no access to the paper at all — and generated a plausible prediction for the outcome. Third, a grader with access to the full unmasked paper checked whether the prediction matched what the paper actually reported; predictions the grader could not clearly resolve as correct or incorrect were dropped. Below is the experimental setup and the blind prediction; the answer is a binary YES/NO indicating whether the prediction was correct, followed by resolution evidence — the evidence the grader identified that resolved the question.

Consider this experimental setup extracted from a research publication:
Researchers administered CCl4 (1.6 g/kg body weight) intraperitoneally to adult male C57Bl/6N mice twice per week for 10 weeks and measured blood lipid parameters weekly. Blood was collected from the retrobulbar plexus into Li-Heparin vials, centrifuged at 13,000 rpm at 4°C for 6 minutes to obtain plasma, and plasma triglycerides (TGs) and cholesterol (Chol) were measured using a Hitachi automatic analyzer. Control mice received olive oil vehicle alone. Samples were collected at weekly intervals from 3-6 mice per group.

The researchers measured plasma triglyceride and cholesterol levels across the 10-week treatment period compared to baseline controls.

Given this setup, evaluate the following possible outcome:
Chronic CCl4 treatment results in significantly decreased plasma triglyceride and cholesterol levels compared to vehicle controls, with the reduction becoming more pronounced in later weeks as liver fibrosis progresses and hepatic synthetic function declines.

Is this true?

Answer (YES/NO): NO